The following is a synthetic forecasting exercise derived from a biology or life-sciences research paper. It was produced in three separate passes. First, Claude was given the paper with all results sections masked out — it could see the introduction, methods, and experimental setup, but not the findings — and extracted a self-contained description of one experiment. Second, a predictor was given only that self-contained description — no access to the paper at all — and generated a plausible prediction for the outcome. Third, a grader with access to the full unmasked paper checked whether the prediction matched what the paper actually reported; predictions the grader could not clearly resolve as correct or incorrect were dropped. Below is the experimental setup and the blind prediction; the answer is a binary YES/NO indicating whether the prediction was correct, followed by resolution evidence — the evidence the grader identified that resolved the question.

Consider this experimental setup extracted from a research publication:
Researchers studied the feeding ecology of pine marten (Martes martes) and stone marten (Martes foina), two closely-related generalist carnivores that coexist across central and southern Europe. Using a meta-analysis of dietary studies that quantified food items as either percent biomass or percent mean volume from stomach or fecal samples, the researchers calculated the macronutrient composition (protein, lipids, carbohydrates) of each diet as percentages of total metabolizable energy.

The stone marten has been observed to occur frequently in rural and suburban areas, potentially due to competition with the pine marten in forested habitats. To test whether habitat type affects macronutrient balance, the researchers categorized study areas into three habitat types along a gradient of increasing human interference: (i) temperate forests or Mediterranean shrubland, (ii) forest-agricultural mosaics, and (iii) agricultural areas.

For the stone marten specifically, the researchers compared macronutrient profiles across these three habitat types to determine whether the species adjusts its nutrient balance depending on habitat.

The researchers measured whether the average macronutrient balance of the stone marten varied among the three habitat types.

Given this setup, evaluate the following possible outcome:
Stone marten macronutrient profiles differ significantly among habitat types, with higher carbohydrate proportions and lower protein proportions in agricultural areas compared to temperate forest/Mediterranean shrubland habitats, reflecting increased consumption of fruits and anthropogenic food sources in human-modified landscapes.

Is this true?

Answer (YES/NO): NO